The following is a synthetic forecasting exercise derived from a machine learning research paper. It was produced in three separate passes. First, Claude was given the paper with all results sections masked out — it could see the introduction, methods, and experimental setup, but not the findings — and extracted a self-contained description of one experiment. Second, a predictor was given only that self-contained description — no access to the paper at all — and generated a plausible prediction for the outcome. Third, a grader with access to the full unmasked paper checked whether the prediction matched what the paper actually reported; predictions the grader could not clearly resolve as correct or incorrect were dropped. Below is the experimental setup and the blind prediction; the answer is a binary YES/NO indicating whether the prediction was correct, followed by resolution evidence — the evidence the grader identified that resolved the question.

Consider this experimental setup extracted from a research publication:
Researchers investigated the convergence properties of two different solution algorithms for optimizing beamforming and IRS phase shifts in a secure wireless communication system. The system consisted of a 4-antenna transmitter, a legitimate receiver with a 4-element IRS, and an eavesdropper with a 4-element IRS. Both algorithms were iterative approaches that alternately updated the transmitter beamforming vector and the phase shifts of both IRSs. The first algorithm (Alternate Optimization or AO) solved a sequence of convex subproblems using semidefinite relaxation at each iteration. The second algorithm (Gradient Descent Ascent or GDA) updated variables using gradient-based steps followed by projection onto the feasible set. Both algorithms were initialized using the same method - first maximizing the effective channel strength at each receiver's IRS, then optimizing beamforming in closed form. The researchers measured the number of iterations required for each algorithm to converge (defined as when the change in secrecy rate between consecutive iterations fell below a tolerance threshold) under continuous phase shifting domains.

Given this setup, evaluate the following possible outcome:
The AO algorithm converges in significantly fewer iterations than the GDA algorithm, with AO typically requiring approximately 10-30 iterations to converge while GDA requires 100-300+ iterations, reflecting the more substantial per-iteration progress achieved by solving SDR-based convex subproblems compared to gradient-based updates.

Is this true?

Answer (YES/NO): NO